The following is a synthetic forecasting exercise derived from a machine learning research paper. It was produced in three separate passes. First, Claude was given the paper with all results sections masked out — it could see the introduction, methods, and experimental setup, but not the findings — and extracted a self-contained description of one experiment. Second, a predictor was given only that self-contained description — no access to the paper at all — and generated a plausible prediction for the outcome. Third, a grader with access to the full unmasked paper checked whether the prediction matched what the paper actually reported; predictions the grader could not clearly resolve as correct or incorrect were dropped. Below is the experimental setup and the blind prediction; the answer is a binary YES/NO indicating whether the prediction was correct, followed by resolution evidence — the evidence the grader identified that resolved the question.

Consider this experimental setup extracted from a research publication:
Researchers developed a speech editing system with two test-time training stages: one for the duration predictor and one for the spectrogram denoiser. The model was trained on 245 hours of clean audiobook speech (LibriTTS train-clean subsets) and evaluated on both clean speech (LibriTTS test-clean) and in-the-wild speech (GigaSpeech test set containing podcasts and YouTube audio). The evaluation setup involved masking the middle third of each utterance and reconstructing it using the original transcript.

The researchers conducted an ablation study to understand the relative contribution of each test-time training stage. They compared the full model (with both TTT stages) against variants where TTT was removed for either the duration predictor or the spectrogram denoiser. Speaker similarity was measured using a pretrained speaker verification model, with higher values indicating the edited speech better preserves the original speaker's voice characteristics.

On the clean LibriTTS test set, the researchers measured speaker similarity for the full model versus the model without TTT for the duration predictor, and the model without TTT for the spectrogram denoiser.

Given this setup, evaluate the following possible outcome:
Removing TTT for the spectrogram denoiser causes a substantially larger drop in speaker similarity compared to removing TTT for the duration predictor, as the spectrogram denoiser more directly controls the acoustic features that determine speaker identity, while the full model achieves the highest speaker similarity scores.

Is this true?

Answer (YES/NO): YES